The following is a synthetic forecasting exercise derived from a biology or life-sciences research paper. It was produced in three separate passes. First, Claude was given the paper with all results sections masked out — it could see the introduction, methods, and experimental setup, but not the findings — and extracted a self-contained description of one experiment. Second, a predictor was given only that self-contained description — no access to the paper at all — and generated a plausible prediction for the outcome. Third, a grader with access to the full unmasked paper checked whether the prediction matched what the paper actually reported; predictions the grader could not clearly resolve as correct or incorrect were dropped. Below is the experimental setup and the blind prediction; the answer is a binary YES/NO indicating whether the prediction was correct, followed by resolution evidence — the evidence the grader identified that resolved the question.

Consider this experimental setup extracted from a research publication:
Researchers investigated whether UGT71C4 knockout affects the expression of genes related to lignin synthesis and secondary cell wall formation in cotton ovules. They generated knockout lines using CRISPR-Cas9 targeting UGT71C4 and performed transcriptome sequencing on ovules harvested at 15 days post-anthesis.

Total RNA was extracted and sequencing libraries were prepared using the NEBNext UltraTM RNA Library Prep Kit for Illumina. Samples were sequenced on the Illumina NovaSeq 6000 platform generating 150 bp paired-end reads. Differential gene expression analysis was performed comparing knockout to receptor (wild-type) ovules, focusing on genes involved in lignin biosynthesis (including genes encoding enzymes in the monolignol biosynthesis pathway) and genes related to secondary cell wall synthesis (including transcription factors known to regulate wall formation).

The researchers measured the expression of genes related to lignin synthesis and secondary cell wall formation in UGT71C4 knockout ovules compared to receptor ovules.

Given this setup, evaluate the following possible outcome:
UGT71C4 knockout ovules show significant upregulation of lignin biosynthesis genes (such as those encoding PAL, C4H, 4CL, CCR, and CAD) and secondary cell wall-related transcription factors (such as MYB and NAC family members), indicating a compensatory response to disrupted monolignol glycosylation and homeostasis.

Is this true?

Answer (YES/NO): NO